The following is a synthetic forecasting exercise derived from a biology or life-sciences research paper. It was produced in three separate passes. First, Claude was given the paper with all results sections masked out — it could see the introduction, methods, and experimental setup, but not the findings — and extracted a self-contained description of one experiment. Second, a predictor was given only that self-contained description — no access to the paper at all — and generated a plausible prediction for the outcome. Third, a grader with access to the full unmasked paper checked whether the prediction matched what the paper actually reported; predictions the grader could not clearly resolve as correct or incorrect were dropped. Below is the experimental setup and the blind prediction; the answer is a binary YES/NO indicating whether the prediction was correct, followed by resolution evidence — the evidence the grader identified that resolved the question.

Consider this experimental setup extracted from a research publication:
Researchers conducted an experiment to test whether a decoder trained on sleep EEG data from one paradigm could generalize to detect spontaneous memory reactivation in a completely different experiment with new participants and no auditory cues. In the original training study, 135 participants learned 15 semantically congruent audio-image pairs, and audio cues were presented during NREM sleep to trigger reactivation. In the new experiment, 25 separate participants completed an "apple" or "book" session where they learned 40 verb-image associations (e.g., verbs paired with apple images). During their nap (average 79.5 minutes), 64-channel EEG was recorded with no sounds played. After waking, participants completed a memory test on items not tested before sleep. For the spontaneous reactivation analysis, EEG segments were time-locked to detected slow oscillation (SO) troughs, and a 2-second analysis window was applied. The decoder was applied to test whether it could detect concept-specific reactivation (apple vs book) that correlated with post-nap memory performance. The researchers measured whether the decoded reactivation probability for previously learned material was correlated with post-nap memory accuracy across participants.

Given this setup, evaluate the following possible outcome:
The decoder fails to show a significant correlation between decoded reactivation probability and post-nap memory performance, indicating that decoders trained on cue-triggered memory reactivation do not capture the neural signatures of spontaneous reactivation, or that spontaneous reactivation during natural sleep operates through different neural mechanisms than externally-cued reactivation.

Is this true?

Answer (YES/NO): NO